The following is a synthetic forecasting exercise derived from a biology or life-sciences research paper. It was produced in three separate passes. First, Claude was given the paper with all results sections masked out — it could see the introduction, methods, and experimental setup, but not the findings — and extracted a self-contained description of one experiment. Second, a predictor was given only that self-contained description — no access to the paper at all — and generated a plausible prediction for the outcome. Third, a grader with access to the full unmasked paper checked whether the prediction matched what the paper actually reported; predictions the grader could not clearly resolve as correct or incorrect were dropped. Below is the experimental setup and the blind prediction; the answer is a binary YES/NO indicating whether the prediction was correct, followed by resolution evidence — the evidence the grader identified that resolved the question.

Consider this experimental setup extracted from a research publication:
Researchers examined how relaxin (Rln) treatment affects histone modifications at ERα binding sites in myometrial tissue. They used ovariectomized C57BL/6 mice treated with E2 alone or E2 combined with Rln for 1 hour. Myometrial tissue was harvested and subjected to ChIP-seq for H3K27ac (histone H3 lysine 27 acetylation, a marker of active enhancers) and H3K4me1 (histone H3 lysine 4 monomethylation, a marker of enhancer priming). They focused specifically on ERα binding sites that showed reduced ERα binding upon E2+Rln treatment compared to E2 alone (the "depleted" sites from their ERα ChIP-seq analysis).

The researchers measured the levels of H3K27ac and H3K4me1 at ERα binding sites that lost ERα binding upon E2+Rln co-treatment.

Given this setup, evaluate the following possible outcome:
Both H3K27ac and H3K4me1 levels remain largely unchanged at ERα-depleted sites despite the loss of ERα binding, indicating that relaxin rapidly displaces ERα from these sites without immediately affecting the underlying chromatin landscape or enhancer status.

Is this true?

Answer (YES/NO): YES